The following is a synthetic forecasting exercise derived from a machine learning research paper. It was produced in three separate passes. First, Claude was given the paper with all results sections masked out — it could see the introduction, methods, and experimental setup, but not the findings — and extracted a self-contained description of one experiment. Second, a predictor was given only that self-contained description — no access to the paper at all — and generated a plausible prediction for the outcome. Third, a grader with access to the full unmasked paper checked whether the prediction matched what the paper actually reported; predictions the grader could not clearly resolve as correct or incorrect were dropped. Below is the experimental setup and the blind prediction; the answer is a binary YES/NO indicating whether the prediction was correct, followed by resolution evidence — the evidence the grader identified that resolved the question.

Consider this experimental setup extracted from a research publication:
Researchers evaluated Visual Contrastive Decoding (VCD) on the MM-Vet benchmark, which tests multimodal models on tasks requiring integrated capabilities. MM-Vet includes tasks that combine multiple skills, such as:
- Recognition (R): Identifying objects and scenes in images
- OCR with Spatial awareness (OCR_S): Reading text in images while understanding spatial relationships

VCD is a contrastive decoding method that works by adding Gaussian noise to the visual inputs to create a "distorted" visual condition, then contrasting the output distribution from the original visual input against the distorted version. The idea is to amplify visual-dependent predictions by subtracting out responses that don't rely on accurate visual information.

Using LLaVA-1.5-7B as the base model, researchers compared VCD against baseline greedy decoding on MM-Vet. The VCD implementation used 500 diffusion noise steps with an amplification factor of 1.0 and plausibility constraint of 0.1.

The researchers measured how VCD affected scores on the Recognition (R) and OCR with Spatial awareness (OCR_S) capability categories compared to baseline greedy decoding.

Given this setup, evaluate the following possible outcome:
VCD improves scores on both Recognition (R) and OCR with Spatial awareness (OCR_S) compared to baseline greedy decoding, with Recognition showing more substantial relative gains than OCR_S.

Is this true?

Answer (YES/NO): NO